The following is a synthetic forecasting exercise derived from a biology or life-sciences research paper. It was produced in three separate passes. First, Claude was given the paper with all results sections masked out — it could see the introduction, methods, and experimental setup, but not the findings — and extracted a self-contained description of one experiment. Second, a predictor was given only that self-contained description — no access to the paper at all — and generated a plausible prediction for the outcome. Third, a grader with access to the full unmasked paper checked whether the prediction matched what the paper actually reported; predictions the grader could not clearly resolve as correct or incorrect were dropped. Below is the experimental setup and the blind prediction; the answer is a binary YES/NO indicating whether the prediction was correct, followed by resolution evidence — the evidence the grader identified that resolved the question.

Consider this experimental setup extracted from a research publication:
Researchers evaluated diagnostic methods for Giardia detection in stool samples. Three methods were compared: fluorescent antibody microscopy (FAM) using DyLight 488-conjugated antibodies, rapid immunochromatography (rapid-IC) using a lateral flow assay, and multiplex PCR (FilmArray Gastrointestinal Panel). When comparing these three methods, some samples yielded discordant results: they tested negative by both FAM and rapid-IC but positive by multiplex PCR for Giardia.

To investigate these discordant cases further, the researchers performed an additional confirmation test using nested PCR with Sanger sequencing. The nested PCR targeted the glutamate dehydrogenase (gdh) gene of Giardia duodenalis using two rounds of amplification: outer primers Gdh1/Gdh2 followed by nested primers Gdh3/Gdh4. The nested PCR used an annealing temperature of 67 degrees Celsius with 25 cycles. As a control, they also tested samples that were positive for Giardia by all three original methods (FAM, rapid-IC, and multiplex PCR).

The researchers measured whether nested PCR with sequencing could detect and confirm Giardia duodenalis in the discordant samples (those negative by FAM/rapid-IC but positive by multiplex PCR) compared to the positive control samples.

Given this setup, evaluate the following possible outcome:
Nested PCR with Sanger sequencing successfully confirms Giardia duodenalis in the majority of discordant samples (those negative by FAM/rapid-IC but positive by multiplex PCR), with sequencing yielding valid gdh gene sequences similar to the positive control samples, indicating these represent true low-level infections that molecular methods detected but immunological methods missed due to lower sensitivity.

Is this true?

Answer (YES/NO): NO